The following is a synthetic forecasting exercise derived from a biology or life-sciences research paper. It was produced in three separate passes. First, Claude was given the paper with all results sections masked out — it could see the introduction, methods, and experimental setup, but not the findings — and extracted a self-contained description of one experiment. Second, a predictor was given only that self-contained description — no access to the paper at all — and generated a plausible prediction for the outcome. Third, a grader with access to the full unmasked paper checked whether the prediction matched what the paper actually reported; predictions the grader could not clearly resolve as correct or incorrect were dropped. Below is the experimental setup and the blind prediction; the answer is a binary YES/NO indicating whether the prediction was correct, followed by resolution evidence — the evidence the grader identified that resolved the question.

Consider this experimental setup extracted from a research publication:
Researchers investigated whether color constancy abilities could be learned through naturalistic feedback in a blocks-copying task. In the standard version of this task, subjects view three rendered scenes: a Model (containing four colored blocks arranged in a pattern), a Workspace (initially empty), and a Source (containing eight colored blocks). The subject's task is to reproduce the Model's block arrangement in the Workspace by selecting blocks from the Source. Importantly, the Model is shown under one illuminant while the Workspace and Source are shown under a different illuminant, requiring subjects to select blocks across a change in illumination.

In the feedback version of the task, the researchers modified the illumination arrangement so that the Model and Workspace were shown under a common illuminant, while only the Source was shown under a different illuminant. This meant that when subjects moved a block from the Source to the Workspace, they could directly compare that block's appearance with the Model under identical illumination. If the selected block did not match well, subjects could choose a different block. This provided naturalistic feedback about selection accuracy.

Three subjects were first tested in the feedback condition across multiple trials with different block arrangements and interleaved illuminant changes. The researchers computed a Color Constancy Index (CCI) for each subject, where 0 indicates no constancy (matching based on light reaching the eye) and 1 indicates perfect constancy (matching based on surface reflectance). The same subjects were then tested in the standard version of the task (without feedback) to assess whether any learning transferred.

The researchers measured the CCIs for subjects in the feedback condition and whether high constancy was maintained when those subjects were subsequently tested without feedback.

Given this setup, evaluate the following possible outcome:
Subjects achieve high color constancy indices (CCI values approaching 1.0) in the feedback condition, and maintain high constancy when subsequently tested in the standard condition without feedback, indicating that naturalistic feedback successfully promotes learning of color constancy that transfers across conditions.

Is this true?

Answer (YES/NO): NO